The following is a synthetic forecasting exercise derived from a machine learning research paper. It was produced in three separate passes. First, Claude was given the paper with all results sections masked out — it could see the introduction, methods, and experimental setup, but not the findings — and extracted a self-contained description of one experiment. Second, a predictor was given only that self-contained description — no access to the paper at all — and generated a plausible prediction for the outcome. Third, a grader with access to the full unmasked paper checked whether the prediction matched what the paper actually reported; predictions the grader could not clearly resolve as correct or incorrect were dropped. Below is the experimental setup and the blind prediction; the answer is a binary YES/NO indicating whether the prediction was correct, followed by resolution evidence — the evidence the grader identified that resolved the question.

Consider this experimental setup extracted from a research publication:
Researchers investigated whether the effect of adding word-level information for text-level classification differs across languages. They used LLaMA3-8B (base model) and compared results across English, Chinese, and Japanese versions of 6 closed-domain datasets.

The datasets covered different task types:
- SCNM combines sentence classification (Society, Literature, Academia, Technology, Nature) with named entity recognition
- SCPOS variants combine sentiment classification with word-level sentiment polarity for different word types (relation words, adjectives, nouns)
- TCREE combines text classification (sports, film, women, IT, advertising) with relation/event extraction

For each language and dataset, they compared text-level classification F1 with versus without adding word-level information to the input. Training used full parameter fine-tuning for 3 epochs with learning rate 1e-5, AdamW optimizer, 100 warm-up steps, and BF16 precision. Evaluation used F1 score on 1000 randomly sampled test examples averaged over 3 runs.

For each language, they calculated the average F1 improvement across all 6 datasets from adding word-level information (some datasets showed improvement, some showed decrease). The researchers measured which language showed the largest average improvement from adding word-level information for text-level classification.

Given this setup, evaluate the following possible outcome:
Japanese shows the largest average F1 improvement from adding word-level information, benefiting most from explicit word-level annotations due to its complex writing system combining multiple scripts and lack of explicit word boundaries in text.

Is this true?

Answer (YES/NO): YES